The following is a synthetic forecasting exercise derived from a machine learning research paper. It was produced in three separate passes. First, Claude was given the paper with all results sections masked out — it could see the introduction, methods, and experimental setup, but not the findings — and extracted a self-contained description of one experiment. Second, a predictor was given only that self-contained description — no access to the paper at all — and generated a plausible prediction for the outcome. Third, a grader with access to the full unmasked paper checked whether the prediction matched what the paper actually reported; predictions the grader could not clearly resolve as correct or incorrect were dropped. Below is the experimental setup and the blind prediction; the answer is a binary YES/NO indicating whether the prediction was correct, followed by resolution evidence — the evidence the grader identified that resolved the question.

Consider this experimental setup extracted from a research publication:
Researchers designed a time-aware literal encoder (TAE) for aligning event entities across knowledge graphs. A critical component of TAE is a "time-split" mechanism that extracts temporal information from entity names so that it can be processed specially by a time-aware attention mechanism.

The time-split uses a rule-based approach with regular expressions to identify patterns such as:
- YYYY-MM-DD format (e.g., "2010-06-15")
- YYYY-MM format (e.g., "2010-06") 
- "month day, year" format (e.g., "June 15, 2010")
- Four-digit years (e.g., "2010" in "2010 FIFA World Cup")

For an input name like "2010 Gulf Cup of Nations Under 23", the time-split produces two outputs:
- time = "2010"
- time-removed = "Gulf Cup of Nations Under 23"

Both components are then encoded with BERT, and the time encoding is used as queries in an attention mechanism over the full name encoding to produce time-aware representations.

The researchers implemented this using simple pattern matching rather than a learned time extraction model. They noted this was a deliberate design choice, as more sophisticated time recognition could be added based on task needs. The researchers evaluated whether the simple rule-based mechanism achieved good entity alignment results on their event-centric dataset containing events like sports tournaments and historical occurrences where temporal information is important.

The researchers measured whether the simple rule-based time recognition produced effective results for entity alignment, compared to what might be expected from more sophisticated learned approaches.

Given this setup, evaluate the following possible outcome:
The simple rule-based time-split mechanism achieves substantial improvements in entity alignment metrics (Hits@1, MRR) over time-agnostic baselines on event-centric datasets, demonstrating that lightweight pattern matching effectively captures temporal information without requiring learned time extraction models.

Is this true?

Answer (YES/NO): YES